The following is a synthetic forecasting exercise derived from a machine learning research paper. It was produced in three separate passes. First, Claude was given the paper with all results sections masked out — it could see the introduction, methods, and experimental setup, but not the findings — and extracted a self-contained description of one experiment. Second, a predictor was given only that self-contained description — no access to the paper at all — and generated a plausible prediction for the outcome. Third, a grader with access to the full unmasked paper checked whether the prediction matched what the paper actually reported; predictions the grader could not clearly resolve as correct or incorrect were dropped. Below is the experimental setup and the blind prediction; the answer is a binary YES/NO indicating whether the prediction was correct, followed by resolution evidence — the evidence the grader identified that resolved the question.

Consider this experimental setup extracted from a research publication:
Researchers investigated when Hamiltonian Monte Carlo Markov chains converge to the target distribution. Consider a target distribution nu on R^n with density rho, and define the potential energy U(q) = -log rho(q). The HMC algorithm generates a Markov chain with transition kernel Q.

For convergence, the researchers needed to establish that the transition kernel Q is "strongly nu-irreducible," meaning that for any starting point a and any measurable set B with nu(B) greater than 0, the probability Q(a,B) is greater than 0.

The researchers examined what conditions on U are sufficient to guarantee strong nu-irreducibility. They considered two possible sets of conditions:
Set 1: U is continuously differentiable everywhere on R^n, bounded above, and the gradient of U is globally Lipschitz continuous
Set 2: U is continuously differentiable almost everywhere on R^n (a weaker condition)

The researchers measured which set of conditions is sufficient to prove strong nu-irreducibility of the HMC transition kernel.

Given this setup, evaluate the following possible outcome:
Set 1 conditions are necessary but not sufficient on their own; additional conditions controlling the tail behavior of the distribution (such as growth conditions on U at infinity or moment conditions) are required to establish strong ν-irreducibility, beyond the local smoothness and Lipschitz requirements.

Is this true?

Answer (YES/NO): NO